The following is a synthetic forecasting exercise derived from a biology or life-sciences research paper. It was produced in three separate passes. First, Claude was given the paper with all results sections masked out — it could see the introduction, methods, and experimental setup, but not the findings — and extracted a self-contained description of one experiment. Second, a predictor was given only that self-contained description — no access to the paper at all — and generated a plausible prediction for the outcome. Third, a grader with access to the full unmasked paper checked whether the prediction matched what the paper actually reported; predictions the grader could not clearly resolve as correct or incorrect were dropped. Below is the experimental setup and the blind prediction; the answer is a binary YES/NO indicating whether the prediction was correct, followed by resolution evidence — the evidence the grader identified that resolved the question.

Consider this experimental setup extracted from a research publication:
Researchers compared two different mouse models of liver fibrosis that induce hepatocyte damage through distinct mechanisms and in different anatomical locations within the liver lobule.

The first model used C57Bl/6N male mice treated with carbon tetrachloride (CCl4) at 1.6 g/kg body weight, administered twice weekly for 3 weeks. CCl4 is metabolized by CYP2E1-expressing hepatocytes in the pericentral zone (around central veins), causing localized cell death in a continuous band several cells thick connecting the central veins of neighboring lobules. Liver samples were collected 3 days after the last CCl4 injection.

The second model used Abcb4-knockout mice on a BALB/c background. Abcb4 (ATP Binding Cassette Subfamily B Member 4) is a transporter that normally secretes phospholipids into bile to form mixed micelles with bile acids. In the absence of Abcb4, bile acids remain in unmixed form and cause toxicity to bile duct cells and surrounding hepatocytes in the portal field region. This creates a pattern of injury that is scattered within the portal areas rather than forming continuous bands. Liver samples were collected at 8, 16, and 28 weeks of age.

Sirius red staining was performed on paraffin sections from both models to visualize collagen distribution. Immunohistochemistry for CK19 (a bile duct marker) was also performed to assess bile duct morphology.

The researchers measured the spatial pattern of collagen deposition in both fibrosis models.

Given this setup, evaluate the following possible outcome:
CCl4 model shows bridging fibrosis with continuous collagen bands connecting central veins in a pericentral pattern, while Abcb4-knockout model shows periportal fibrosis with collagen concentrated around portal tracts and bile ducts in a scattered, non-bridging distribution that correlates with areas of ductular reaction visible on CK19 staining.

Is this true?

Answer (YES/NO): NO